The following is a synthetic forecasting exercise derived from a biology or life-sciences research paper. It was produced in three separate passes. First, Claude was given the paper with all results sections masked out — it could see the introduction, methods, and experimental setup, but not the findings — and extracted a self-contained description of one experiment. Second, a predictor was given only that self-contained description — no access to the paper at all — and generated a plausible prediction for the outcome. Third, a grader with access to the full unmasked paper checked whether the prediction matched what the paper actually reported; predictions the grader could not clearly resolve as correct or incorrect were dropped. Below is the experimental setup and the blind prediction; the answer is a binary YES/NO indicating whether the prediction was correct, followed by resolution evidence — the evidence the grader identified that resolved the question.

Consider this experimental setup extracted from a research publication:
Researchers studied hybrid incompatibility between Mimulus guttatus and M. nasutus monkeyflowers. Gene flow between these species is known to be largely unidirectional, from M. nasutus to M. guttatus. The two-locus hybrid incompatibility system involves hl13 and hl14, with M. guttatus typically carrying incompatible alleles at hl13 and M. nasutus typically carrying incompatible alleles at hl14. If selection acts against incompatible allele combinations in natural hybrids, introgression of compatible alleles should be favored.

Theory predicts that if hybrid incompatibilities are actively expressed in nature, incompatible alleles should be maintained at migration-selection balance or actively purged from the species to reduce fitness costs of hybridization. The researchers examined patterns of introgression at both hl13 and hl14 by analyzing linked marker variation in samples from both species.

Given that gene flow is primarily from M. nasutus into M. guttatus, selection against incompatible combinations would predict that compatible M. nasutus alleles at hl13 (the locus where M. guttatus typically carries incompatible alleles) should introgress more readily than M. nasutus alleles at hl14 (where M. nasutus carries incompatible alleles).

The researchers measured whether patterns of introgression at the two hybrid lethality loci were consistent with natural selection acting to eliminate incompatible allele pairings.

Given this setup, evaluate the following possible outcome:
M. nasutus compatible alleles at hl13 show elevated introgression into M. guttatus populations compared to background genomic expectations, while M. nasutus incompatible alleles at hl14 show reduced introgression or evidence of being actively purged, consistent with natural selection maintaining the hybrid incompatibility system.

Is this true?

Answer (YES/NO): NO